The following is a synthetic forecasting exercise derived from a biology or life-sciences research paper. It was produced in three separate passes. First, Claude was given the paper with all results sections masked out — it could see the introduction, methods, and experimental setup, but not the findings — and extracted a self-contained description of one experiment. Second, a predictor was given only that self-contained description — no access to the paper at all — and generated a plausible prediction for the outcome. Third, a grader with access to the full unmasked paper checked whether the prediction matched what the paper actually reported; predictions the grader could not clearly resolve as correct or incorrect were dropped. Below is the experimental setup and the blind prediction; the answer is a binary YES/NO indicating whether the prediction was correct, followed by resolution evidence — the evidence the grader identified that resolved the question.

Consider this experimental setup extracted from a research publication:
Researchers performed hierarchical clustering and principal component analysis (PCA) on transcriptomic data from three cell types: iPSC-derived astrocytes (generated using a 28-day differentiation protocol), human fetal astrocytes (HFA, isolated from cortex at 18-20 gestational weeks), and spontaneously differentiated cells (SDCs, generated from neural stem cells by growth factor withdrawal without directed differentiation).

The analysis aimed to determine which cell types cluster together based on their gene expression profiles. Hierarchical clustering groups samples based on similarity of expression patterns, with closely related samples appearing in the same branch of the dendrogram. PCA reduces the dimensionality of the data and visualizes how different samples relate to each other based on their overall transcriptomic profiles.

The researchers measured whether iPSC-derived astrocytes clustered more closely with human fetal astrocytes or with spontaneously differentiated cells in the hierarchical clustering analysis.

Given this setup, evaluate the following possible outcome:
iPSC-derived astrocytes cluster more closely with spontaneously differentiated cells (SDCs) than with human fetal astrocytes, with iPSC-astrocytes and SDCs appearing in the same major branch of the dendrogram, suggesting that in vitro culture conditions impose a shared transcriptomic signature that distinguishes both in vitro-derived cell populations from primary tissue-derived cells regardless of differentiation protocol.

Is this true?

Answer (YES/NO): NO